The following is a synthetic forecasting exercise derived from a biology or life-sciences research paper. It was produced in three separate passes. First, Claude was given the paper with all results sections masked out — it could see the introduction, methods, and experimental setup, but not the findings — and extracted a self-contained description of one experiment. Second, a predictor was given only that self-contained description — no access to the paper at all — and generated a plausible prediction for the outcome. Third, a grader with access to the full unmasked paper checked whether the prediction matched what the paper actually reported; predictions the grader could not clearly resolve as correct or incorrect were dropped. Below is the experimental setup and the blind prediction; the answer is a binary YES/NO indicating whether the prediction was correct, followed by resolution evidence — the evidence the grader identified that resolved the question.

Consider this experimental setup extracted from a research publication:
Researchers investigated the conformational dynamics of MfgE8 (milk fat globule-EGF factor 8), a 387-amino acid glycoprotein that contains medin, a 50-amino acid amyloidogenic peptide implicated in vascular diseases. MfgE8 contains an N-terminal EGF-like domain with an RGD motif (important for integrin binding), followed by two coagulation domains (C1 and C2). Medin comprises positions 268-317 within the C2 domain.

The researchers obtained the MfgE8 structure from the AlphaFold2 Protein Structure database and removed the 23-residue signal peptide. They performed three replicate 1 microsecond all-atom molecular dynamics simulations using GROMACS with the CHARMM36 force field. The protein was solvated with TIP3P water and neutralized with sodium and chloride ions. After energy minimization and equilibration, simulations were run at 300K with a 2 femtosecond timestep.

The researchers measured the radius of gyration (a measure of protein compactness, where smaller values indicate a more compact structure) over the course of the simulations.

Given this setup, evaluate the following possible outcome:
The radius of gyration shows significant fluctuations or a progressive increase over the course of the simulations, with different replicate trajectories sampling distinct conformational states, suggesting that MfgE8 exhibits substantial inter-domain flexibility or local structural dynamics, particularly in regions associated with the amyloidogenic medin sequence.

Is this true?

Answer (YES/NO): NO